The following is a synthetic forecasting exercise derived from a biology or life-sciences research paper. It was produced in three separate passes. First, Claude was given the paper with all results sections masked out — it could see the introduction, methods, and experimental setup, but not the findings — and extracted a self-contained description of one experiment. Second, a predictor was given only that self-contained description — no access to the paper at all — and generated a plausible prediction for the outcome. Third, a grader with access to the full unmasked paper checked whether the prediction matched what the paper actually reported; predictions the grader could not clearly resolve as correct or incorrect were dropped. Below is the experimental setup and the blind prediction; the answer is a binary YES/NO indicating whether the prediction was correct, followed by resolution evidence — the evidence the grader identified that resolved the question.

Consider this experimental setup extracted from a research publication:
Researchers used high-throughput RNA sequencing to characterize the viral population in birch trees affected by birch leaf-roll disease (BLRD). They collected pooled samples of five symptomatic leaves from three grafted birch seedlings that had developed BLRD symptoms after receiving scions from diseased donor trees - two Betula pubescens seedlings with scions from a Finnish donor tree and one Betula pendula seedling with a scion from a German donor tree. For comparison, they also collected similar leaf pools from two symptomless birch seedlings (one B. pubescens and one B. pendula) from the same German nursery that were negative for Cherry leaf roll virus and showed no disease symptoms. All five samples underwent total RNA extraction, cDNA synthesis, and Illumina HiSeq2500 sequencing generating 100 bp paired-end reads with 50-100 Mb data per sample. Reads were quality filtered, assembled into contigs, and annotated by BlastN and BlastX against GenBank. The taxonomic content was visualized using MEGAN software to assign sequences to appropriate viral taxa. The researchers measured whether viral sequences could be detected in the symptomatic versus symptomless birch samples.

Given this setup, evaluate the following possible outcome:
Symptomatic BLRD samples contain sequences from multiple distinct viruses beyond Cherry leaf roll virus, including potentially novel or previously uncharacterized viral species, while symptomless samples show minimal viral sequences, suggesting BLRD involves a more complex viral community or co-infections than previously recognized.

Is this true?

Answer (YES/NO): NO